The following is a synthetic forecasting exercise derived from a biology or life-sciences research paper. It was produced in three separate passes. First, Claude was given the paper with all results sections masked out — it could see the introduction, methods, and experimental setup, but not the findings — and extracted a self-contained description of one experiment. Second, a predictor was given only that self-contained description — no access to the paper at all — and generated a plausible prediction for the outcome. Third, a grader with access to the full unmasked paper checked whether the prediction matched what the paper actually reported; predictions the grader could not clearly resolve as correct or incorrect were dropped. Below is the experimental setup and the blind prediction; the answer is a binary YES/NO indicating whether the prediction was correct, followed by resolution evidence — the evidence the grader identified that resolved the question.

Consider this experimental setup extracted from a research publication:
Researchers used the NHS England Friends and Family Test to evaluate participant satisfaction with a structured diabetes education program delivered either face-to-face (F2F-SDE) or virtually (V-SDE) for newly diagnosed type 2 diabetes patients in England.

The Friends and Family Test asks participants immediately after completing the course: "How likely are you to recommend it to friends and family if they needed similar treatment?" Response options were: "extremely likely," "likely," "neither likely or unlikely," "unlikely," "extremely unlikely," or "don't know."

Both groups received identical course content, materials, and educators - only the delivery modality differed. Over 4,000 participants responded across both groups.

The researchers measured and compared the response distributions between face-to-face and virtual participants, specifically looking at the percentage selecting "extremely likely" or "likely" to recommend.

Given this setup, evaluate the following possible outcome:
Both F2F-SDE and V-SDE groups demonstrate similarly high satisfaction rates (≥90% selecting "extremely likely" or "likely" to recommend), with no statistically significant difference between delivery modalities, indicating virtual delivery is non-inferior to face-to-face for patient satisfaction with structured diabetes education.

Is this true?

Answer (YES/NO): YES